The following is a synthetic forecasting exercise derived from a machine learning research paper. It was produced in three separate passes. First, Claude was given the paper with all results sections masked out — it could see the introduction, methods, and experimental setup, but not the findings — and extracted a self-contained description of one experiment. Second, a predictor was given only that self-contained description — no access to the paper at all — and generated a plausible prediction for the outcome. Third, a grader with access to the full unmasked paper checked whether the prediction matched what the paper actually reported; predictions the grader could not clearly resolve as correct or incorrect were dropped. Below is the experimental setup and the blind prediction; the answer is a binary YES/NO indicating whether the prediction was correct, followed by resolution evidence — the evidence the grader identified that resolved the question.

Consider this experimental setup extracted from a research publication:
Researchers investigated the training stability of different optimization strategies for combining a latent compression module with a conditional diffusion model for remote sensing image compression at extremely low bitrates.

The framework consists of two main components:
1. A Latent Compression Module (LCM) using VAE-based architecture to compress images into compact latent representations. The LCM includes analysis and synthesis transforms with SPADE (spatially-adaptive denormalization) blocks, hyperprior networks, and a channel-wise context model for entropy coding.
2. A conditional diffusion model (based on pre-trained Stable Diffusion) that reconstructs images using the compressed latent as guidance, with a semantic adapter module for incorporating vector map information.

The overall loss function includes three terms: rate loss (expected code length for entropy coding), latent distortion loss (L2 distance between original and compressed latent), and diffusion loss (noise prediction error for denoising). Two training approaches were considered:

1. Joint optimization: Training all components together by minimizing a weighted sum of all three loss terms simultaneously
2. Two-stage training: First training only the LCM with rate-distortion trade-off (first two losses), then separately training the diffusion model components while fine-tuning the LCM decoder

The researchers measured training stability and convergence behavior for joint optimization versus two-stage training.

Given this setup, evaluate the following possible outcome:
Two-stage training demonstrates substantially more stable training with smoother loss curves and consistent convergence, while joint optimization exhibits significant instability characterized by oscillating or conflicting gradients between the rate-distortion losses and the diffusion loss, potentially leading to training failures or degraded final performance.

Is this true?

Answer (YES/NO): YES